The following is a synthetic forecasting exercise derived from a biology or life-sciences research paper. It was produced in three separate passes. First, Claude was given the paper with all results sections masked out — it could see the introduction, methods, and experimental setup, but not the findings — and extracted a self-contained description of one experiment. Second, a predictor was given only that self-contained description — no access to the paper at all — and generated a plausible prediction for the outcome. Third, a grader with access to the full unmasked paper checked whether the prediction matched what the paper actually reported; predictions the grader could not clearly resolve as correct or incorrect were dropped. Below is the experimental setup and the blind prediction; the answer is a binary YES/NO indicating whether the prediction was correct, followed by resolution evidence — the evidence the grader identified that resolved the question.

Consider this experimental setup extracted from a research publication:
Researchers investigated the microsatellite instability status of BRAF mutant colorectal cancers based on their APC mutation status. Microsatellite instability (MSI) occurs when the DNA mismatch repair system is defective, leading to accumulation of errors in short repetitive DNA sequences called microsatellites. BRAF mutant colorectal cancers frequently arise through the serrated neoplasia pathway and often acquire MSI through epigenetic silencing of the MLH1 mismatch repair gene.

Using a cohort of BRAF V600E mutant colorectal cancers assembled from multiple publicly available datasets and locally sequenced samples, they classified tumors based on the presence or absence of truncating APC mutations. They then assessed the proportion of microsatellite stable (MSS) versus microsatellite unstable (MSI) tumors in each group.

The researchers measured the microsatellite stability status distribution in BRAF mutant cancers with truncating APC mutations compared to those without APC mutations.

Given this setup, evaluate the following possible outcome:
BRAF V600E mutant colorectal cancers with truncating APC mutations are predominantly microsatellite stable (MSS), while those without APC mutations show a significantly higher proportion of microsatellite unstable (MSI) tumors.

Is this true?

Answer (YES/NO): NO